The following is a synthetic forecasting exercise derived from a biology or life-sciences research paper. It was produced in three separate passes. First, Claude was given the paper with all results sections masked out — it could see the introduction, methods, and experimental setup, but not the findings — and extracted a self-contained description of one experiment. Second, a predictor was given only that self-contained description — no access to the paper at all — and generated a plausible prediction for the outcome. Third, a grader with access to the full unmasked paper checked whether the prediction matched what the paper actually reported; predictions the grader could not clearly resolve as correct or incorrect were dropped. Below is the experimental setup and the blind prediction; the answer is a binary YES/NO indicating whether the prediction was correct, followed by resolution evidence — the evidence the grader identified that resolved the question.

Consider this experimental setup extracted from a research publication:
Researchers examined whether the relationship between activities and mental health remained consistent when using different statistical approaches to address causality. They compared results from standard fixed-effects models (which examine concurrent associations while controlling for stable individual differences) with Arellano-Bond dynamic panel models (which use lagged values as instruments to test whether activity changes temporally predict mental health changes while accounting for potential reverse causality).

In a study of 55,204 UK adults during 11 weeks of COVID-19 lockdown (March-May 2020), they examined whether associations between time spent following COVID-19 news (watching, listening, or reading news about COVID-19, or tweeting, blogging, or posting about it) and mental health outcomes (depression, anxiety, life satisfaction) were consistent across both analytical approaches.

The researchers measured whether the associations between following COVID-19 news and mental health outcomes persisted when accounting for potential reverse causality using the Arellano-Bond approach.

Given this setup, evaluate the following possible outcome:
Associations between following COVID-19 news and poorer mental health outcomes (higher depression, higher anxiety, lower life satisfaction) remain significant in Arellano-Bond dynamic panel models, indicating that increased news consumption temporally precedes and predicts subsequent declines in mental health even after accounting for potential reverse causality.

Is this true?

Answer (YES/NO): YES